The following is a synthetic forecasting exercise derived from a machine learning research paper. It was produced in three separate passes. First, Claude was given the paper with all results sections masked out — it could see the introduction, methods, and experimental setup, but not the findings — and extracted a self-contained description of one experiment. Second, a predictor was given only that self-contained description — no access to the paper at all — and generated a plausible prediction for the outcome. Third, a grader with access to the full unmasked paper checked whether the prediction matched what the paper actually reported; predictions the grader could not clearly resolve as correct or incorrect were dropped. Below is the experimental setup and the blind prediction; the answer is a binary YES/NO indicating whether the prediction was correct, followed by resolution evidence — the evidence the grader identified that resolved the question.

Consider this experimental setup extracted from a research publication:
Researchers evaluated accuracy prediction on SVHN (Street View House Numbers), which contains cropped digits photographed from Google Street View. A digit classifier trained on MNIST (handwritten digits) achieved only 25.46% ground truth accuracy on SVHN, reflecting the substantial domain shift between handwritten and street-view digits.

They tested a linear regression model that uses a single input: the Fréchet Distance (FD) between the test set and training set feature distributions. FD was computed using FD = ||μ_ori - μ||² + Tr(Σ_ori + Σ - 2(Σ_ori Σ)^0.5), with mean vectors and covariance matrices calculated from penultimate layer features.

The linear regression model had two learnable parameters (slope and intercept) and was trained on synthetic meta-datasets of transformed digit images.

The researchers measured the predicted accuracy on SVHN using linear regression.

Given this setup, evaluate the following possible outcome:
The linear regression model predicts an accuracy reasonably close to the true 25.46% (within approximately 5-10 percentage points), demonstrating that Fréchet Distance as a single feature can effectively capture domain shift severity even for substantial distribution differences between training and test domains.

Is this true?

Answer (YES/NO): YES